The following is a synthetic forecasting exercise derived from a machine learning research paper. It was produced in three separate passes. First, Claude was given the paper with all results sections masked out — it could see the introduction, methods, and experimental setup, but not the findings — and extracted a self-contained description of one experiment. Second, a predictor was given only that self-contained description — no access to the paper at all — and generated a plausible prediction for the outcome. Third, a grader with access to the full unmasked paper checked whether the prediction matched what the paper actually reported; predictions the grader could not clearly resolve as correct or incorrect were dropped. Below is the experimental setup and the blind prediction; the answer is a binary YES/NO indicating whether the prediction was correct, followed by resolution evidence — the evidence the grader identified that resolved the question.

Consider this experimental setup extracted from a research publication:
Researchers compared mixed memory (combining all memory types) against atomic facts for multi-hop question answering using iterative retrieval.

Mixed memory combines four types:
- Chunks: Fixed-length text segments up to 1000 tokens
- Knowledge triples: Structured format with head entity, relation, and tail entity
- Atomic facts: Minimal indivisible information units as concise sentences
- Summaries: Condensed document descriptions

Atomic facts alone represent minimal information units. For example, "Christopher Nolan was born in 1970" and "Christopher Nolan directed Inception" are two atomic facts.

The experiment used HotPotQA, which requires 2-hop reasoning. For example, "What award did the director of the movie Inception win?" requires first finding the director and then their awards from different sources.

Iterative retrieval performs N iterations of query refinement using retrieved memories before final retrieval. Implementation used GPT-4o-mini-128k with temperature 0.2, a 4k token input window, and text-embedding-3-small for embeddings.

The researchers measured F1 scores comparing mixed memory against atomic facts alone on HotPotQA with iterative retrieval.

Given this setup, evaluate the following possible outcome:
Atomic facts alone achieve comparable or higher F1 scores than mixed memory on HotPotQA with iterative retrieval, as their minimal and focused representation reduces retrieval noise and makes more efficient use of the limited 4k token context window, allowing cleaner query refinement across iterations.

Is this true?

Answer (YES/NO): NO